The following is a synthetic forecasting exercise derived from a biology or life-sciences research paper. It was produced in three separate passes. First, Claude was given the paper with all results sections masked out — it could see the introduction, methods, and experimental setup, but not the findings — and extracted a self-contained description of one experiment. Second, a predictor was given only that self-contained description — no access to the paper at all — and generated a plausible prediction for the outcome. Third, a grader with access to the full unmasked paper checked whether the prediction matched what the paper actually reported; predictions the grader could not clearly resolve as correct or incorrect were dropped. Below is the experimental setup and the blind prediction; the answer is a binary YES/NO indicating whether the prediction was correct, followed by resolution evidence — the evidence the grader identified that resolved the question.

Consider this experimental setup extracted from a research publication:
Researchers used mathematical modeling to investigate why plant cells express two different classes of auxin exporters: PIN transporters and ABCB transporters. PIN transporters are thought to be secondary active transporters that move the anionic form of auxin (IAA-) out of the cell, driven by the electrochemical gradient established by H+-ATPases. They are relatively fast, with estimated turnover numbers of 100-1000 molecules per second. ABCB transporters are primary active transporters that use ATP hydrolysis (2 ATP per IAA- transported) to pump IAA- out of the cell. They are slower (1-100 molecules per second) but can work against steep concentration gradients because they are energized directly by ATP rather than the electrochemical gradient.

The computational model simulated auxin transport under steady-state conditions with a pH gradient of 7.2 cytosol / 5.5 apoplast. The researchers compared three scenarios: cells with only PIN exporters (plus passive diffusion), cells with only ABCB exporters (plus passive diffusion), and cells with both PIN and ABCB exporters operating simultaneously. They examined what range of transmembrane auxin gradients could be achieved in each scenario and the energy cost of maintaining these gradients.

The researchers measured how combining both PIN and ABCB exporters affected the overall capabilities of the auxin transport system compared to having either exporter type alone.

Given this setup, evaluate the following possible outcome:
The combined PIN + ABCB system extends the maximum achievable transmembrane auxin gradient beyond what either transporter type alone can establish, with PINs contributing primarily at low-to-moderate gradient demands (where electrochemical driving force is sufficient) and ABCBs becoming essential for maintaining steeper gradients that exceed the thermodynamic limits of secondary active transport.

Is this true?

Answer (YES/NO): NO